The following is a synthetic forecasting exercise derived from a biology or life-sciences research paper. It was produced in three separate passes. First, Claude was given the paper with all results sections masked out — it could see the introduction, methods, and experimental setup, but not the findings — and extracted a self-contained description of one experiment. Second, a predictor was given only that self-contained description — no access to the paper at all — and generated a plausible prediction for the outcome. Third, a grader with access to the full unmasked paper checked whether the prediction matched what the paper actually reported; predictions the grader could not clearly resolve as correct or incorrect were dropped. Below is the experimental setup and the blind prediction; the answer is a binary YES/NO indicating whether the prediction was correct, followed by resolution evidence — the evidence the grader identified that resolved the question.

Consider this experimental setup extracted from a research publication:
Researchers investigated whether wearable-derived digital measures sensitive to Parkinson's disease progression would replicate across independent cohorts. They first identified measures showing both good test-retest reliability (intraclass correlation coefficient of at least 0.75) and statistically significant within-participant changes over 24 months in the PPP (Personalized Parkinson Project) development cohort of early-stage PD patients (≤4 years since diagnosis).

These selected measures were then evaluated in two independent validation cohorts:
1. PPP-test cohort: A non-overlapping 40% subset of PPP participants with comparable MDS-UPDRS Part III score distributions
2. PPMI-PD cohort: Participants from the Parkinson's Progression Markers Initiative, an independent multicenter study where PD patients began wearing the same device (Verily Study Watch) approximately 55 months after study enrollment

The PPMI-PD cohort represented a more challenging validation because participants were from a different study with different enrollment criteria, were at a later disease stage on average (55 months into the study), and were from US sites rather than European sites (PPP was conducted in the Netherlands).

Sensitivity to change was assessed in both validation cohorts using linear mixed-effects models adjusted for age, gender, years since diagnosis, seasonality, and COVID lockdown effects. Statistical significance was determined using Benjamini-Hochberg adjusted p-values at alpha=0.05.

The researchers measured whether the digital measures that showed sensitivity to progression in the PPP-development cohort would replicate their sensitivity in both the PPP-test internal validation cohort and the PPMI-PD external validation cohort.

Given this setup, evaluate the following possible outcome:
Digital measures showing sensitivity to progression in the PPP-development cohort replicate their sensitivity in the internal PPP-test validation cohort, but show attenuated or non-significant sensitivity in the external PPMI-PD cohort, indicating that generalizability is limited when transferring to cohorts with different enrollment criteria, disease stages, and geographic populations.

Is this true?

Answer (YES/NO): NO